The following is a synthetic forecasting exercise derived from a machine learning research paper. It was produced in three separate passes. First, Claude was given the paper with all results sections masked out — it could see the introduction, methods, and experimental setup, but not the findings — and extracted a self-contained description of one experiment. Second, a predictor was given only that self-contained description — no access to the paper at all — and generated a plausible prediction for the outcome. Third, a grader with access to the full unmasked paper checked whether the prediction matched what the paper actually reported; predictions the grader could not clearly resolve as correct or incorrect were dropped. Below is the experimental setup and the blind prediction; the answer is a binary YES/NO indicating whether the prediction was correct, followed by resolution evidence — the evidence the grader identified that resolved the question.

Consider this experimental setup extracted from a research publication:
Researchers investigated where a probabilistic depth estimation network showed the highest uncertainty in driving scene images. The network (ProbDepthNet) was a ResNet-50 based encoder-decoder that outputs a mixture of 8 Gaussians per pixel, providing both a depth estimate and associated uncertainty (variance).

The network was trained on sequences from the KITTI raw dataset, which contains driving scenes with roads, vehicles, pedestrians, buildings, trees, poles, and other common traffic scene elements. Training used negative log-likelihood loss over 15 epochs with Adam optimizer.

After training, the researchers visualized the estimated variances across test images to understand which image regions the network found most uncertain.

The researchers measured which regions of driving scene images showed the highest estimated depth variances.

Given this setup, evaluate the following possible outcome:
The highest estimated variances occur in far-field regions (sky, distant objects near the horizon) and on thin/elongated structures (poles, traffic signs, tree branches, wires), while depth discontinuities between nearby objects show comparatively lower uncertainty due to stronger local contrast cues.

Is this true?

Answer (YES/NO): NO